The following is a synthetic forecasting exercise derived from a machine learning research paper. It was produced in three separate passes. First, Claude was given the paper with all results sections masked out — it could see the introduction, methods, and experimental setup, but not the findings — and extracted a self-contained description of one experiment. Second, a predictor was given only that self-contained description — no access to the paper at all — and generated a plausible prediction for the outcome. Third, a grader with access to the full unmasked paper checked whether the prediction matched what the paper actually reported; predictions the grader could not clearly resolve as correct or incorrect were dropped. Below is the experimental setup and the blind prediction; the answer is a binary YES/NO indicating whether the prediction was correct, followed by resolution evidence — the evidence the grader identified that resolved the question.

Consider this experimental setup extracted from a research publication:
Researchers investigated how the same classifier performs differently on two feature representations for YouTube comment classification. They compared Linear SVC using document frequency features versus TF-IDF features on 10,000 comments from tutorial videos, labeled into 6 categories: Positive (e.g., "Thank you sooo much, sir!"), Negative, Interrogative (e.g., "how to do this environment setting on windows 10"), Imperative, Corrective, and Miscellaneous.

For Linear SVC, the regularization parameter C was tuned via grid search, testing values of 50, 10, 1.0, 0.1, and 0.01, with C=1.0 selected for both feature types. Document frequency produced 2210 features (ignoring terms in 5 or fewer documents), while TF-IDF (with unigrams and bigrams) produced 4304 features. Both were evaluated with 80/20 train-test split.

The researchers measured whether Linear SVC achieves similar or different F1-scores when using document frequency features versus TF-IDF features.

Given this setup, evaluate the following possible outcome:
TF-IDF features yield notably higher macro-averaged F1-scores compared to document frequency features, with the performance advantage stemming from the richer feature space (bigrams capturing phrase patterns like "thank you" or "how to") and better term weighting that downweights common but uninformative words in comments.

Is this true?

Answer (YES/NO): NO